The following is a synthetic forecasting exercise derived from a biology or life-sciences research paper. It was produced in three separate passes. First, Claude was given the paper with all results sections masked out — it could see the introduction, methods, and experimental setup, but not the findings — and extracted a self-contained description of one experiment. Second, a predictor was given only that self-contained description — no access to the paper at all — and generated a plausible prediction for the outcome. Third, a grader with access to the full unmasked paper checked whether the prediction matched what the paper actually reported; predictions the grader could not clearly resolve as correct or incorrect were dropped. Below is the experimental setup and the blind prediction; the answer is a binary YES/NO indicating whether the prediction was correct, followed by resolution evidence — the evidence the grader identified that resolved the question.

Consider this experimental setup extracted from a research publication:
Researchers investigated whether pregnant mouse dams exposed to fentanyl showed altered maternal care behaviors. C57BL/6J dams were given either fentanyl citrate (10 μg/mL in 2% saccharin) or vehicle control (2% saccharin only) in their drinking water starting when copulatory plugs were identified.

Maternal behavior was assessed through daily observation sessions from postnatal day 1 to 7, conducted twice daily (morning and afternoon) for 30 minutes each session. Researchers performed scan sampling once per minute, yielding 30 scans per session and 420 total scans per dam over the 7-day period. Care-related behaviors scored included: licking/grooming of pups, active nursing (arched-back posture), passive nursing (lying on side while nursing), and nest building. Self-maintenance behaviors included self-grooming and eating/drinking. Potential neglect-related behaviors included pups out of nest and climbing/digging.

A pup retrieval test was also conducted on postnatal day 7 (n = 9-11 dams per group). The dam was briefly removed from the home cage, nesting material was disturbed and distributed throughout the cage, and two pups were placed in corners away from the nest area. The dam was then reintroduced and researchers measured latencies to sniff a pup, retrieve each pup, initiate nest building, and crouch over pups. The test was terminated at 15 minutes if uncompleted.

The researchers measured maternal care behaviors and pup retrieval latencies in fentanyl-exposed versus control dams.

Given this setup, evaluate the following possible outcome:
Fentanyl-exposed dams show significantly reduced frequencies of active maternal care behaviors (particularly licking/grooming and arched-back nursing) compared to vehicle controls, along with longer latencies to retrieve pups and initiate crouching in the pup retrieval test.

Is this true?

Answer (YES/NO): NO